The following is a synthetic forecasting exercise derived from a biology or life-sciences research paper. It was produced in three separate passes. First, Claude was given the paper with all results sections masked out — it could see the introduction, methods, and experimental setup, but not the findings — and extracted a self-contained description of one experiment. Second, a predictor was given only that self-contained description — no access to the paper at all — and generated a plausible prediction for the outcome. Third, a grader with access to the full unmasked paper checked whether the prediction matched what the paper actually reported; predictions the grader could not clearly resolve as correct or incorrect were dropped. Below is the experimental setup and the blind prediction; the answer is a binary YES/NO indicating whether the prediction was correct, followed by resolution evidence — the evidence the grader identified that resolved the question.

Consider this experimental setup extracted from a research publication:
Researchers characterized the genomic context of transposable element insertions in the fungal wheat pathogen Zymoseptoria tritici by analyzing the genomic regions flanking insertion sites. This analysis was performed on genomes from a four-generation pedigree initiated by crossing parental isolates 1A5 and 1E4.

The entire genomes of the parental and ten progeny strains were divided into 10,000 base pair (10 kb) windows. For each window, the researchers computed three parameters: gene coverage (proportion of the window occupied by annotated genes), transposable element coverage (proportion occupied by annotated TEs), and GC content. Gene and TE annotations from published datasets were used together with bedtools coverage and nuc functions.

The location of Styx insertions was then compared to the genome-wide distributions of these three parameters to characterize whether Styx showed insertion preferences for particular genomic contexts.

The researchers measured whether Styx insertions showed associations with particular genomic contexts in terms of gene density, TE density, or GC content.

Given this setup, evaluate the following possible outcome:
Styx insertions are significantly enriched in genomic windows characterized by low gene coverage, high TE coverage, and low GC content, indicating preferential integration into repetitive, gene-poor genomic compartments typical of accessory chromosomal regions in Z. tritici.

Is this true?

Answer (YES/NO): NO